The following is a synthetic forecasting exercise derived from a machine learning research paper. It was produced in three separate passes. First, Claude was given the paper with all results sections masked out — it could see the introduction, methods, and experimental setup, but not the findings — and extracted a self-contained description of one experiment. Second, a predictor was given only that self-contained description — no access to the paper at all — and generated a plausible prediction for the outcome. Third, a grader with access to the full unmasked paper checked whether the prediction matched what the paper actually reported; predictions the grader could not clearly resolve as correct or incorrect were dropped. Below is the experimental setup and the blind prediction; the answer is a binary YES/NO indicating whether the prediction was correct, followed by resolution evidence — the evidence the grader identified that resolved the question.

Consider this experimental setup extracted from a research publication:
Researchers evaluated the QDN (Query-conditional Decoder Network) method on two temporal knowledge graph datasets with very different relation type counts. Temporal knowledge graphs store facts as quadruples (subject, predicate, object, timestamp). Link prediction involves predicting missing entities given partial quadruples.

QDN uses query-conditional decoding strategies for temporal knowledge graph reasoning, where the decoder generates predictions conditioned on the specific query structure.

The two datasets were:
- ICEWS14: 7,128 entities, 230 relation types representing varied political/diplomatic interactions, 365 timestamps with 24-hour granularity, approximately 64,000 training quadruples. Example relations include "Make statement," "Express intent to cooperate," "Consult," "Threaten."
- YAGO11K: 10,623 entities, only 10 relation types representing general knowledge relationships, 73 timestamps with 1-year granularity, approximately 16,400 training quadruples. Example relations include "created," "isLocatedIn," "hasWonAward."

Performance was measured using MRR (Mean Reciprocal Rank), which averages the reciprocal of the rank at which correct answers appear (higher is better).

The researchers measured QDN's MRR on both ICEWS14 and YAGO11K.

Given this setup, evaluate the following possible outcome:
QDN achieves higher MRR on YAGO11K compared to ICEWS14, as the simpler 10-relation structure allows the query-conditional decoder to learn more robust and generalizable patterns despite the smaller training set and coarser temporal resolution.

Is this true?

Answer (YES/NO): NO